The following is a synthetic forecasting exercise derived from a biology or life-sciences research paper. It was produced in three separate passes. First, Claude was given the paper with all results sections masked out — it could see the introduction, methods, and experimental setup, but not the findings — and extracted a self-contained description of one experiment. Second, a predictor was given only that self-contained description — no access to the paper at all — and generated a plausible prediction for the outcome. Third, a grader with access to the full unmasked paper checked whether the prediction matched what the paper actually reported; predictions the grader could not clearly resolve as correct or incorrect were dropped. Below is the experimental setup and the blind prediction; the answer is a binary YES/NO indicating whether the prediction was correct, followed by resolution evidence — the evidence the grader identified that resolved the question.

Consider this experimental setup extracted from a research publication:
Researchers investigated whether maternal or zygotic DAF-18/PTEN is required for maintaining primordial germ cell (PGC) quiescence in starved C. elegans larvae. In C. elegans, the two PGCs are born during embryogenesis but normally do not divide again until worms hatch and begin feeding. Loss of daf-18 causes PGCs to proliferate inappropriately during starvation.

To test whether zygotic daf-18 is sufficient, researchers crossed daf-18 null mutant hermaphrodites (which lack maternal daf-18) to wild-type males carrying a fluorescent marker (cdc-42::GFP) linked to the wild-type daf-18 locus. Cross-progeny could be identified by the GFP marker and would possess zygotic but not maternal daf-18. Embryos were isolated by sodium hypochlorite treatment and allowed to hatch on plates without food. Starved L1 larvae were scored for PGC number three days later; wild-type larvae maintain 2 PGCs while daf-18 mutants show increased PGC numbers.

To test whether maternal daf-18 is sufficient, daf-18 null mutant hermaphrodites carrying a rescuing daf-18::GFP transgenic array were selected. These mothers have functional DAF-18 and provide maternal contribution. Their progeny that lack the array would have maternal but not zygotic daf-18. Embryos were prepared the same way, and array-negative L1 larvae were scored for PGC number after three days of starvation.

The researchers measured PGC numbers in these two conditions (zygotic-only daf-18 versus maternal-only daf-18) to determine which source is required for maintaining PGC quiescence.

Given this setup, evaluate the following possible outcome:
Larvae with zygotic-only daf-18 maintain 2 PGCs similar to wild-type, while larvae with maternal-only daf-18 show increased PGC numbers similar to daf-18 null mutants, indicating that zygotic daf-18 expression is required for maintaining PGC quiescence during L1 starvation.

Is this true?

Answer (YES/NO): NO